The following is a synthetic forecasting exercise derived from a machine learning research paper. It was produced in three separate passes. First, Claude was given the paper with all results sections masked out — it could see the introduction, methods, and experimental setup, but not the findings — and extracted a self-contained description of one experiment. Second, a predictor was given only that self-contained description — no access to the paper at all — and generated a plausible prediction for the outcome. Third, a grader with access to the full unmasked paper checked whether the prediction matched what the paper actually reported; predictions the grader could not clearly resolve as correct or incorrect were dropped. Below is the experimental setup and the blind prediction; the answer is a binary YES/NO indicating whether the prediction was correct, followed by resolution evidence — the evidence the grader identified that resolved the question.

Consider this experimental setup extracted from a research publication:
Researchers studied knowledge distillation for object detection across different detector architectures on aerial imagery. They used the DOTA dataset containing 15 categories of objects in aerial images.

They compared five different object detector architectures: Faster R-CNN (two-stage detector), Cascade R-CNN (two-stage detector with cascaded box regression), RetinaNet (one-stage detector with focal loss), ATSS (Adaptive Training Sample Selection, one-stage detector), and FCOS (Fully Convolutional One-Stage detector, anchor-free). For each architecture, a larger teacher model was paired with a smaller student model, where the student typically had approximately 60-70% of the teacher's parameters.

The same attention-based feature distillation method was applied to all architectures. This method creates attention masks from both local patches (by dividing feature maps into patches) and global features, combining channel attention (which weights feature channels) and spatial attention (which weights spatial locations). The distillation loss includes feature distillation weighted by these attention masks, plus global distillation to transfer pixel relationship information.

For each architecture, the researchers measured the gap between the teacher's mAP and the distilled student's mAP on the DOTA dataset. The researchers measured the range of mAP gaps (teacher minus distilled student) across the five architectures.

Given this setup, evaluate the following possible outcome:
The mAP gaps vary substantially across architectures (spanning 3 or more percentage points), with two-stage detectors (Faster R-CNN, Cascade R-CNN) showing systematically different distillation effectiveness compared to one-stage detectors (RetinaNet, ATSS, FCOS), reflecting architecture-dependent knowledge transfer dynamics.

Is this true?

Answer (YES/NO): NO